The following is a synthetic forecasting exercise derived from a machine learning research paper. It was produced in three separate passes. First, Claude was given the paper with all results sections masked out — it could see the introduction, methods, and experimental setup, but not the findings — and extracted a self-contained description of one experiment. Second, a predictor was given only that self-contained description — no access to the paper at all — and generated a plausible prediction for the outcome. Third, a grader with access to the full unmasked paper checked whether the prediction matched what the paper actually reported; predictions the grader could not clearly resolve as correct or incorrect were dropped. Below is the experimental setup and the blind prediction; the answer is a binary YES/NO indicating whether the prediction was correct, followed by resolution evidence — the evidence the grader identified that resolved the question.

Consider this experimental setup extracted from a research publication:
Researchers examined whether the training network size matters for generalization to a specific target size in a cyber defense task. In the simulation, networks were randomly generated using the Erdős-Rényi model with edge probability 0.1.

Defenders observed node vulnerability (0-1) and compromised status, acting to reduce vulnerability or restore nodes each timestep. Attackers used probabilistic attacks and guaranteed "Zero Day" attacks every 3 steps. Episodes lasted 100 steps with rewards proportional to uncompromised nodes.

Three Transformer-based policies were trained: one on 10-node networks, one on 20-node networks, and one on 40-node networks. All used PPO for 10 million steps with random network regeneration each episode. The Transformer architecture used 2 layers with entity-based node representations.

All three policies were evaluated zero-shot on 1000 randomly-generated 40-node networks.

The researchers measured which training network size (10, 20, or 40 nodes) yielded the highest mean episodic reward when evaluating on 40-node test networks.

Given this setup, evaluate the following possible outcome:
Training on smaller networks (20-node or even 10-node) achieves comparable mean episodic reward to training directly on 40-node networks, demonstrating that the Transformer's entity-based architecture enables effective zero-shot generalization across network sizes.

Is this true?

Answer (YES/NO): YES